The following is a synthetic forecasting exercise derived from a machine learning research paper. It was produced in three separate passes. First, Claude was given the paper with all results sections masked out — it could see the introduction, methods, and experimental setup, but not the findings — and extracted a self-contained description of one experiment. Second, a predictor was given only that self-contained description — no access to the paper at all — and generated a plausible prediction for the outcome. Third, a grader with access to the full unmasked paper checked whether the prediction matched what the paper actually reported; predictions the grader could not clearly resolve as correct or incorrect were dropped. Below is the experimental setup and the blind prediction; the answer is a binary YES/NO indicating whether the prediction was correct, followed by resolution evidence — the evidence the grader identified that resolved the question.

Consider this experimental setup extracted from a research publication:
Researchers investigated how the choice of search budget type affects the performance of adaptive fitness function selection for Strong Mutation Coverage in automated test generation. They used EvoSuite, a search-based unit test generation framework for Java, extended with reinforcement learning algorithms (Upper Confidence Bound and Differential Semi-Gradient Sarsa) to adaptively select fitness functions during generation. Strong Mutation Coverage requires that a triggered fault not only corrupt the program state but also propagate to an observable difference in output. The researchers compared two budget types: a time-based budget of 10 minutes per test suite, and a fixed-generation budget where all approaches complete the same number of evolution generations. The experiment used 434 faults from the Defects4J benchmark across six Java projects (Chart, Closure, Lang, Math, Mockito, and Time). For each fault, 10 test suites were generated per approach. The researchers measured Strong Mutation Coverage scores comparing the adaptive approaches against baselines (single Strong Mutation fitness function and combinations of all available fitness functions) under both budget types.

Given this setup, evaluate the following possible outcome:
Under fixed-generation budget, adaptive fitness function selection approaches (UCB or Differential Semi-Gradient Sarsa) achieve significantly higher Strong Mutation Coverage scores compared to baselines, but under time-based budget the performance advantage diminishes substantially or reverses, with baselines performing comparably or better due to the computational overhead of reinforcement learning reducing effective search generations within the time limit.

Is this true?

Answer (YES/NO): NO